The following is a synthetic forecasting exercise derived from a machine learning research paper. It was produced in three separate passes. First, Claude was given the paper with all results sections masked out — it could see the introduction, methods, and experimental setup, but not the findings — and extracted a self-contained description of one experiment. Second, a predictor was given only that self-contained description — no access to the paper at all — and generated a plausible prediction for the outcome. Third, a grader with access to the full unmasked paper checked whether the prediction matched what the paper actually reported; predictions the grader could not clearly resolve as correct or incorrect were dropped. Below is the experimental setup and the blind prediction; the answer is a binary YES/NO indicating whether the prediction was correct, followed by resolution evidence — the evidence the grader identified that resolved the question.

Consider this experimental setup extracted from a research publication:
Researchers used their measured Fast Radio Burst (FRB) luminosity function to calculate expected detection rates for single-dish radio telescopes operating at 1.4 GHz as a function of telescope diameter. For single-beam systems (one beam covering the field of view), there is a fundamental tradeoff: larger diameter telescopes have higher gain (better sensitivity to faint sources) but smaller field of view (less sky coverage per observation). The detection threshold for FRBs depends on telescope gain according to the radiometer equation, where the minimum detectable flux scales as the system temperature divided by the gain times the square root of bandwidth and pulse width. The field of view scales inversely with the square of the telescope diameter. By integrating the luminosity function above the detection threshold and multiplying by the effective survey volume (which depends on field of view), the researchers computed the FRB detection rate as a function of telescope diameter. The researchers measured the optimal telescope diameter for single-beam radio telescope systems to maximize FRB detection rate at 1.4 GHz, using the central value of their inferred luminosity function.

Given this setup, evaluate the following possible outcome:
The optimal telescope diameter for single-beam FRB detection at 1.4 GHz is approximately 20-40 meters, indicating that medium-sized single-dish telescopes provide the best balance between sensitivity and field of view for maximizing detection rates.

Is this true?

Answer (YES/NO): NO